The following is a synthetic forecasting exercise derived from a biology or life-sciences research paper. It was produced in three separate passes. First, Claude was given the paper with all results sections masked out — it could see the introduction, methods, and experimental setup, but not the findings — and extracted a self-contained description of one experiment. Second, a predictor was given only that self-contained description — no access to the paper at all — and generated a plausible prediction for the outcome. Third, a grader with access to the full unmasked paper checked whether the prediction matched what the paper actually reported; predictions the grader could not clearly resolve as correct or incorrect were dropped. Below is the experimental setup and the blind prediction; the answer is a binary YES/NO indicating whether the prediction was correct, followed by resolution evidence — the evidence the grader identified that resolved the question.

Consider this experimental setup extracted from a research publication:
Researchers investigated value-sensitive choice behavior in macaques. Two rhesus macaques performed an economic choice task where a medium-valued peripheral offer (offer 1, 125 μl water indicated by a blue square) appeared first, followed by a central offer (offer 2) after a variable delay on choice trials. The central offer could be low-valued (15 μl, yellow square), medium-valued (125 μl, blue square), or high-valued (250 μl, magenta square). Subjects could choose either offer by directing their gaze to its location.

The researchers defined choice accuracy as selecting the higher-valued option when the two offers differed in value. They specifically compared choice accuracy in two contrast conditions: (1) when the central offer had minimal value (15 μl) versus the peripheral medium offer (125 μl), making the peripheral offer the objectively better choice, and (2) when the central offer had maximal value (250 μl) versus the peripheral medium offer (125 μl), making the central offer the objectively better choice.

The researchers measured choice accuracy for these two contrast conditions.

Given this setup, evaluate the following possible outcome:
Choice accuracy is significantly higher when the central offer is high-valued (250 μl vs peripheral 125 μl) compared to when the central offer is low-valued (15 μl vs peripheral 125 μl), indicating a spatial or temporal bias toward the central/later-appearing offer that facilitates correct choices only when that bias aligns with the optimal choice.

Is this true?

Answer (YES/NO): NO